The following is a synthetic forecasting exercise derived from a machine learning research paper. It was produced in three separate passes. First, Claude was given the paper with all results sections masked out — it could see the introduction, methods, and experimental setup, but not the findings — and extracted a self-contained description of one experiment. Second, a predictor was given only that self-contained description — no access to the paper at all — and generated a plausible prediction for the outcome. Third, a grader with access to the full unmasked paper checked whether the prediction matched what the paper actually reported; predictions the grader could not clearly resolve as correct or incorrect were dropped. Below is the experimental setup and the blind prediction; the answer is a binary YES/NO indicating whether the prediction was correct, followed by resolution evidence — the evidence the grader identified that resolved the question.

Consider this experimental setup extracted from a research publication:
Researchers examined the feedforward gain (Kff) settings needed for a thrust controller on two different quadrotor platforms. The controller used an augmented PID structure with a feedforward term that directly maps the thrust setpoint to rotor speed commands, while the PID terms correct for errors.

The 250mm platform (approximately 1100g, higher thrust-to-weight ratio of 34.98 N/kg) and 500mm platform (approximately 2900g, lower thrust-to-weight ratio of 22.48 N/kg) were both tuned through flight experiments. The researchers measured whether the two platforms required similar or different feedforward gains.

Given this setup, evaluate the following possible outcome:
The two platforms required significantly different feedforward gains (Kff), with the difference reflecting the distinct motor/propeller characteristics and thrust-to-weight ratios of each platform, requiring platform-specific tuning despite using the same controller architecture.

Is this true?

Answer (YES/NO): NO